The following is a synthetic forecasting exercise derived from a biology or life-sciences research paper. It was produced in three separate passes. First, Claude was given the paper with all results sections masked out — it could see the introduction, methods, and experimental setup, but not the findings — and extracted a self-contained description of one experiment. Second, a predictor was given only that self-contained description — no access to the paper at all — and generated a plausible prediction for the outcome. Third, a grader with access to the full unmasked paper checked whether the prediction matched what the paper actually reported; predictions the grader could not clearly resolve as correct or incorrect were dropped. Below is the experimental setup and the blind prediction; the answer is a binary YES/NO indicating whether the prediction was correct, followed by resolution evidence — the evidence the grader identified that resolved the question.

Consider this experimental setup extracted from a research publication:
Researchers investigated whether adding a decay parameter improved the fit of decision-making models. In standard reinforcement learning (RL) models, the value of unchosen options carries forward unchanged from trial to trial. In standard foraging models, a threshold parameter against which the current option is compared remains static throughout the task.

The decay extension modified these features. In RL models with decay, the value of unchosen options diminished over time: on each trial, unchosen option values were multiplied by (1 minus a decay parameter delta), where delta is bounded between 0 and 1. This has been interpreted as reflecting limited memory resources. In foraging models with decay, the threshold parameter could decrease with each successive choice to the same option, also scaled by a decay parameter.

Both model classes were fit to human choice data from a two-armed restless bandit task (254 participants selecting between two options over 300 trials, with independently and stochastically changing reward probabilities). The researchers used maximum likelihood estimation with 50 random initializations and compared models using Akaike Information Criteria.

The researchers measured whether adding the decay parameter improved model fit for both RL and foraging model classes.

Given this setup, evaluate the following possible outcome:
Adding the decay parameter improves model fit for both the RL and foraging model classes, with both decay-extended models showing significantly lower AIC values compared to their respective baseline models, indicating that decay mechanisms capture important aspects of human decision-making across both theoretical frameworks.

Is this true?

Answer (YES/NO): YES